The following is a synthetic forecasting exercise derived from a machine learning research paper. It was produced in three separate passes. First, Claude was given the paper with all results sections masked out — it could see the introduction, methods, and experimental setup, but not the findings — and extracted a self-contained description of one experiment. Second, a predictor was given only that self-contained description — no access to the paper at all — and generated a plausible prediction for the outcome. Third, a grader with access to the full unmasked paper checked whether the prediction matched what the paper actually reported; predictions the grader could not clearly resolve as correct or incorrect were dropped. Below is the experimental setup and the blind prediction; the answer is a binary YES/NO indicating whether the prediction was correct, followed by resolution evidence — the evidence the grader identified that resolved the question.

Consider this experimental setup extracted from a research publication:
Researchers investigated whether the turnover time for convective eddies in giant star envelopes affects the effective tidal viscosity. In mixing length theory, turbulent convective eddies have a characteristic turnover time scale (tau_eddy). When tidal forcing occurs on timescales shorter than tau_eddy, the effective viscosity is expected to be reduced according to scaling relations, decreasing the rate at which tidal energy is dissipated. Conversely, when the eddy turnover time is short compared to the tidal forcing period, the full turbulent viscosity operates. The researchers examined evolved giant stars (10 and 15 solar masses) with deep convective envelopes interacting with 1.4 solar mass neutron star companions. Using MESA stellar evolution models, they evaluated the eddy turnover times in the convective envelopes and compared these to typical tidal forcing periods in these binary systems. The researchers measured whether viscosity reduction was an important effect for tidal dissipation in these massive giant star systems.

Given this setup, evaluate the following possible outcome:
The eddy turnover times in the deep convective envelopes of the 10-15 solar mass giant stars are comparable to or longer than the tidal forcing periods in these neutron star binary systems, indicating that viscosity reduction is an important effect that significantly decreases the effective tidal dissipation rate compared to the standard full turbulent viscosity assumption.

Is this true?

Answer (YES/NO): NO